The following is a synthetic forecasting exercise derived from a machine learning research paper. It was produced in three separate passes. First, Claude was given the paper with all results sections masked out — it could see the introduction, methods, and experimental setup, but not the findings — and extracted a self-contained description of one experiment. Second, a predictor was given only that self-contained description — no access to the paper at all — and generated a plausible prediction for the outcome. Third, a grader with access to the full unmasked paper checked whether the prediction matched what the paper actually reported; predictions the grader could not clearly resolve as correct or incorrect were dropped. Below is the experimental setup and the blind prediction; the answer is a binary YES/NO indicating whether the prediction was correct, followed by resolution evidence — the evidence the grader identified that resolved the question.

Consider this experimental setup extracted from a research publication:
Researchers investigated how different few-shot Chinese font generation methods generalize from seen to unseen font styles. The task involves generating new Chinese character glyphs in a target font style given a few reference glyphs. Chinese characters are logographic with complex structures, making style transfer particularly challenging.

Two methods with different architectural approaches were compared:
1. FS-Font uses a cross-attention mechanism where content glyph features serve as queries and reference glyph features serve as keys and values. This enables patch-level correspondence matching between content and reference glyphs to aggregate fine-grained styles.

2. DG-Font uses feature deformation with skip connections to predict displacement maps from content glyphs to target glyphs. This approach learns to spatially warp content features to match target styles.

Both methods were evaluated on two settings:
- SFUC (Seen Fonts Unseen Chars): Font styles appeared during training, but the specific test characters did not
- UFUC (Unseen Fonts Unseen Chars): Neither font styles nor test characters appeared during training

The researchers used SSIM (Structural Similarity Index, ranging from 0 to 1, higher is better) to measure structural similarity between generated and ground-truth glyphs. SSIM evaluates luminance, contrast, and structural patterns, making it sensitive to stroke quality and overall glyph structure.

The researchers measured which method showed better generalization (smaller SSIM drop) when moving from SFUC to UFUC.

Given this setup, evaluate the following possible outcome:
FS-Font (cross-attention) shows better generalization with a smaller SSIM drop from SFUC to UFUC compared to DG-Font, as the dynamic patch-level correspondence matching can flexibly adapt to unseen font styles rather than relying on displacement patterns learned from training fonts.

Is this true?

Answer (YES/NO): YES